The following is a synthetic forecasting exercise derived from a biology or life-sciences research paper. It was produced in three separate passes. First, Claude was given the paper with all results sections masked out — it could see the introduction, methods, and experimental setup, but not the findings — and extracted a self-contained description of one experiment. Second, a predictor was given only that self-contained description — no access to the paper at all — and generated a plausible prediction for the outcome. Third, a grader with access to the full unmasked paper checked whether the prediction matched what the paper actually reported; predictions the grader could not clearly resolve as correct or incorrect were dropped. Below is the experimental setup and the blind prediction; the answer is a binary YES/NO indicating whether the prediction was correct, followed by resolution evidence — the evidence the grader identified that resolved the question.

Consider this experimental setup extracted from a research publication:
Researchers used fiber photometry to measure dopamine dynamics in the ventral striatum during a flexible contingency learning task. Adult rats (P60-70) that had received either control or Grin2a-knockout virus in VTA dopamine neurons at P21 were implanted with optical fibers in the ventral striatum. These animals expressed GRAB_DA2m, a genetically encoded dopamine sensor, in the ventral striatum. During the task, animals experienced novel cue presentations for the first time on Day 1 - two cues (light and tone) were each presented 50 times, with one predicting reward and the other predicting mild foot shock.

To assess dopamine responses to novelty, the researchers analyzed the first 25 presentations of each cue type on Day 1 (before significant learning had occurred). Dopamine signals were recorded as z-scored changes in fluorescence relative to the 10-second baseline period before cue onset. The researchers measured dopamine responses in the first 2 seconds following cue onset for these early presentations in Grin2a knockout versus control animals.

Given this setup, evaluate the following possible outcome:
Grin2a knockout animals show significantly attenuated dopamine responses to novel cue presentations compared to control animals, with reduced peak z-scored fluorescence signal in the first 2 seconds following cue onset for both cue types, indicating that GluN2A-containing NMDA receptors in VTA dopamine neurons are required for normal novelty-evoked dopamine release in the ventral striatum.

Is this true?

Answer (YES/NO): NO